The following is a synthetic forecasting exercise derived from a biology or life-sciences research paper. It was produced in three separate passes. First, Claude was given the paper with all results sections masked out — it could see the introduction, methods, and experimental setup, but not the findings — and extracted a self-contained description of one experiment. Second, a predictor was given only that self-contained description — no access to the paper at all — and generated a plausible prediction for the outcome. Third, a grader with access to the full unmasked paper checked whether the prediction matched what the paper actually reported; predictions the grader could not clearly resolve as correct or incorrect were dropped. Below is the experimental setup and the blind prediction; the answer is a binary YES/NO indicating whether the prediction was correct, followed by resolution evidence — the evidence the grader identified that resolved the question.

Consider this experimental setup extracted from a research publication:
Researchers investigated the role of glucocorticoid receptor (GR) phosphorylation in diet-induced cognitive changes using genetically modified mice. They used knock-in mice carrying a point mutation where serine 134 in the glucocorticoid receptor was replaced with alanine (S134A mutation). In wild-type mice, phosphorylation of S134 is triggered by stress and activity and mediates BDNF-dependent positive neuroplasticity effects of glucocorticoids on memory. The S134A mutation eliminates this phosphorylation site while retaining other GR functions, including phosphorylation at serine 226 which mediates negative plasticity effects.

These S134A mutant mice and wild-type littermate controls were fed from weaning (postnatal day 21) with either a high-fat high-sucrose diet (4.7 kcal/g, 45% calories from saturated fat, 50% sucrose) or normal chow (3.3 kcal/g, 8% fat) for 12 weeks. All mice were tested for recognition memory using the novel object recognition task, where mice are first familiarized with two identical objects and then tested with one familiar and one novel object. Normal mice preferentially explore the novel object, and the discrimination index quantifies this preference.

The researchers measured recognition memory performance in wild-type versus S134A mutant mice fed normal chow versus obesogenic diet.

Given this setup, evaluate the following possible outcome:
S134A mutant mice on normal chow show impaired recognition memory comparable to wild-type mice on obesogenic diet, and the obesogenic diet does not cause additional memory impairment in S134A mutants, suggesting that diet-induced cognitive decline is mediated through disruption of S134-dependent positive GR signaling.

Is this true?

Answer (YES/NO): YES